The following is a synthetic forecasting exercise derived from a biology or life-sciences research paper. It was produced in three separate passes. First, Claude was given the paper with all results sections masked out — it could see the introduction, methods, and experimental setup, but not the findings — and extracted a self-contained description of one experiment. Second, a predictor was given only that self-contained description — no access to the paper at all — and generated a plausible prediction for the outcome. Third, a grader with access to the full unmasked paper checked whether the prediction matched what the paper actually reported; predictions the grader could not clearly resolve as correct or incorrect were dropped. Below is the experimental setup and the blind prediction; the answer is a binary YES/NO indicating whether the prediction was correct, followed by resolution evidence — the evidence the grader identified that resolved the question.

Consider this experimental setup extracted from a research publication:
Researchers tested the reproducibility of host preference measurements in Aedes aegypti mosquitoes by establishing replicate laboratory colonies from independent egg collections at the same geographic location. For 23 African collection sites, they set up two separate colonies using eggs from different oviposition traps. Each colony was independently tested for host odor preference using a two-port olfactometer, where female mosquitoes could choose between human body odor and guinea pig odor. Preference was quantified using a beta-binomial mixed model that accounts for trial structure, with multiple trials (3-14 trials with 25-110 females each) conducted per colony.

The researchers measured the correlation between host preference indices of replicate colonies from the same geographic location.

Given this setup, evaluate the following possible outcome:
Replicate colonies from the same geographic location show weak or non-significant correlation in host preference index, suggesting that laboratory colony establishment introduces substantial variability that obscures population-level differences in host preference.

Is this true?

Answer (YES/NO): NO